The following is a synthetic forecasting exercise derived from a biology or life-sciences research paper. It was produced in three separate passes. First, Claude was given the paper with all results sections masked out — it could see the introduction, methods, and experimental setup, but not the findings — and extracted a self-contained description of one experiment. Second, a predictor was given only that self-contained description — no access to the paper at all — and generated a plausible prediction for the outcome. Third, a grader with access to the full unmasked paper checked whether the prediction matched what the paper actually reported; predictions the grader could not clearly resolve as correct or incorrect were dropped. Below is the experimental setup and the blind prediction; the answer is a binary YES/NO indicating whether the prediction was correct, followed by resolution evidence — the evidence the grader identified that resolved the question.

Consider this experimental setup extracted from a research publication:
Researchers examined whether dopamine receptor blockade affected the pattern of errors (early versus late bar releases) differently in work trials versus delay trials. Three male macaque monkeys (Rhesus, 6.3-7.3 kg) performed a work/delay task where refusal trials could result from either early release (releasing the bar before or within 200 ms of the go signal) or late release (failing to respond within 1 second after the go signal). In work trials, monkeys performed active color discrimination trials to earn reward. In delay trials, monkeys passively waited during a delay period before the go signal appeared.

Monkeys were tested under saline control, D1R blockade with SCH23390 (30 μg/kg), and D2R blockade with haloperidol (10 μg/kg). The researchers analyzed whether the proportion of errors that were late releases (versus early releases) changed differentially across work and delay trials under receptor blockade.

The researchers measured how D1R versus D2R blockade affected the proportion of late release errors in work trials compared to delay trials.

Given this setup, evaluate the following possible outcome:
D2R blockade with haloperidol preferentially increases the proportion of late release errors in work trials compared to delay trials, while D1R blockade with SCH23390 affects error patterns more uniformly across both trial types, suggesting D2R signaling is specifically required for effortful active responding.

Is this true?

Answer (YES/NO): NO